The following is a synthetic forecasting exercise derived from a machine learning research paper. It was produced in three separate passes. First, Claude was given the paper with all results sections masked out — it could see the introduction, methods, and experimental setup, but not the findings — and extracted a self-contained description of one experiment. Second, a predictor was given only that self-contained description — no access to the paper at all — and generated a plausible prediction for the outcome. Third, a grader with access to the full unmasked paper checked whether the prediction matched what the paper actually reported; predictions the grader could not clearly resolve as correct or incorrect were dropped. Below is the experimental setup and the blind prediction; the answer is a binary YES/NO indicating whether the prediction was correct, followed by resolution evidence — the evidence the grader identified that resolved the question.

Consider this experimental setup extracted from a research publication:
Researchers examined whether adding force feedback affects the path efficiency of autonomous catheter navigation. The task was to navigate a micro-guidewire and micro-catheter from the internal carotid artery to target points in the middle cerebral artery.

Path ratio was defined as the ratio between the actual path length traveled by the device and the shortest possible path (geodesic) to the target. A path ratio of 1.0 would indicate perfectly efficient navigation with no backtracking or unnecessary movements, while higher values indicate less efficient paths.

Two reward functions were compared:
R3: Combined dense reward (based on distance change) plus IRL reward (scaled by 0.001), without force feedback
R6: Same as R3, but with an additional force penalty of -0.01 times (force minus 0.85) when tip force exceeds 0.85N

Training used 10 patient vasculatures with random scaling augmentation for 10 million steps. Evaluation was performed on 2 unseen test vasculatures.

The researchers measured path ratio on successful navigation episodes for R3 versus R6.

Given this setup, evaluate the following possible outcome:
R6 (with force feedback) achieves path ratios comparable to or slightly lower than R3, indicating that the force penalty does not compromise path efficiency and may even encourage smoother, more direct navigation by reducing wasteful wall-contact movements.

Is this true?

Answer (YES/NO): NO